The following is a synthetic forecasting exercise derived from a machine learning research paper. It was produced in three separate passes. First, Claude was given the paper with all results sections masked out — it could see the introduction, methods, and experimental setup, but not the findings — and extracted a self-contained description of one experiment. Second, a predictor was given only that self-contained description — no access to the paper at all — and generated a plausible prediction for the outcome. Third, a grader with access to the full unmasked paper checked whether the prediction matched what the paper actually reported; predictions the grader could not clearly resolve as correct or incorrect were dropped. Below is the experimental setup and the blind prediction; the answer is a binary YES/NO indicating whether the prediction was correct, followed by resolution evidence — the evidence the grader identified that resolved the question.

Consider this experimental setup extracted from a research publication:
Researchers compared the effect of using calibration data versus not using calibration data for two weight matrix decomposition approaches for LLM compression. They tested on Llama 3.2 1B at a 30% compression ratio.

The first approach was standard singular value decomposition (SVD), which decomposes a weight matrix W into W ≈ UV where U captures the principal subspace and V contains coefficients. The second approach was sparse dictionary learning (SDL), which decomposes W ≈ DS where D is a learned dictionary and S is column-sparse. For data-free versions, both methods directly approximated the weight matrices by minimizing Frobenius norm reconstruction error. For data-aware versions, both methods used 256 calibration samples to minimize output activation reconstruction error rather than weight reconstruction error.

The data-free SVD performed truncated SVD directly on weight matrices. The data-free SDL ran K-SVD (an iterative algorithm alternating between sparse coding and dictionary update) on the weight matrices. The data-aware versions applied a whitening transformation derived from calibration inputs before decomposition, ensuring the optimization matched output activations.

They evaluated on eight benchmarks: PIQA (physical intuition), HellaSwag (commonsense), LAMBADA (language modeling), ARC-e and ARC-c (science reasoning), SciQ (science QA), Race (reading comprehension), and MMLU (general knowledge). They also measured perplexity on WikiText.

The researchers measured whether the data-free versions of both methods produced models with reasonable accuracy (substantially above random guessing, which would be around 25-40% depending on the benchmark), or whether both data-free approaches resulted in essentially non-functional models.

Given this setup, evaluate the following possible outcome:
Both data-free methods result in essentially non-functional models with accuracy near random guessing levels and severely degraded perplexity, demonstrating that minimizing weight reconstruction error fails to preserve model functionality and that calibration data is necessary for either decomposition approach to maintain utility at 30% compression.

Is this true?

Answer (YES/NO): YES